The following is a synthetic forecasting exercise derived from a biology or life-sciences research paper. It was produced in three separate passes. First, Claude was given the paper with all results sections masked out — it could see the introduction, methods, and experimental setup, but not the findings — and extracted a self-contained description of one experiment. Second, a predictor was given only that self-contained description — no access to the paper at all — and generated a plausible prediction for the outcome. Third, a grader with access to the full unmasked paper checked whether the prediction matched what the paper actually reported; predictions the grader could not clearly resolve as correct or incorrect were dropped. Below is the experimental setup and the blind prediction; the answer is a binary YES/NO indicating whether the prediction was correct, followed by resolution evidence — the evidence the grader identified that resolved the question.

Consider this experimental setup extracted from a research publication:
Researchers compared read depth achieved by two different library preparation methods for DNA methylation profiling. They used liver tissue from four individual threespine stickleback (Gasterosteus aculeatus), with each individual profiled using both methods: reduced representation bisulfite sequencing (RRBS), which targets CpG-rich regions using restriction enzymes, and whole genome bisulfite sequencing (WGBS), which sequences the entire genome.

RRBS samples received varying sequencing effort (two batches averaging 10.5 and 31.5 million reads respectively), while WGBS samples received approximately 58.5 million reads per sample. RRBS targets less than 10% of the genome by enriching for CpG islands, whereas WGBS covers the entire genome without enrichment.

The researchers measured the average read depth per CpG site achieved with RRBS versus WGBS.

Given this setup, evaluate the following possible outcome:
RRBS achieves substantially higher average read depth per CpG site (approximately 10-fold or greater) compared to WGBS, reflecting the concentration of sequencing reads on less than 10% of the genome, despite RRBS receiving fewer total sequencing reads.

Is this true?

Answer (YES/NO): NO